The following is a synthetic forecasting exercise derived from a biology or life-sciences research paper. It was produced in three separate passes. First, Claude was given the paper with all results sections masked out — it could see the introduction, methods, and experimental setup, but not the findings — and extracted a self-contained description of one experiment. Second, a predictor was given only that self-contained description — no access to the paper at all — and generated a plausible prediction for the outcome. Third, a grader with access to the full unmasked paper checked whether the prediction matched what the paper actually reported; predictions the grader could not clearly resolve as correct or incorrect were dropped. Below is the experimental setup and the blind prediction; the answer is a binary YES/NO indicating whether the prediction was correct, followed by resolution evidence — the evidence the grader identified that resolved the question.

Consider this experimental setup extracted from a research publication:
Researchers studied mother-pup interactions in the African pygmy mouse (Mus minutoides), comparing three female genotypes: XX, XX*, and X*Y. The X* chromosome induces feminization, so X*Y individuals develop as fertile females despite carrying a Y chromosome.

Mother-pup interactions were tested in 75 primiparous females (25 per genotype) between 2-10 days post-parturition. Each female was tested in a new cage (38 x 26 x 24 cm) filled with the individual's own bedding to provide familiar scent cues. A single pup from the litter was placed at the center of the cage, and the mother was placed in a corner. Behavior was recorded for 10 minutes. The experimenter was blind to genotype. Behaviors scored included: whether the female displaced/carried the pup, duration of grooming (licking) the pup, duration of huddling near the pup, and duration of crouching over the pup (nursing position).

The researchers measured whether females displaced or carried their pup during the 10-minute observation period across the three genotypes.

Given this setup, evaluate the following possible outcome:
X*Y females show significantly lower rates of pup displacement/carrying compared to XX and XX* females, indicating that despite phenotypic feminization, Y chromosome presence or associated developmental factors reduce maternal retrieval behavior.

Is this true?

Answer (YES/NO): NO